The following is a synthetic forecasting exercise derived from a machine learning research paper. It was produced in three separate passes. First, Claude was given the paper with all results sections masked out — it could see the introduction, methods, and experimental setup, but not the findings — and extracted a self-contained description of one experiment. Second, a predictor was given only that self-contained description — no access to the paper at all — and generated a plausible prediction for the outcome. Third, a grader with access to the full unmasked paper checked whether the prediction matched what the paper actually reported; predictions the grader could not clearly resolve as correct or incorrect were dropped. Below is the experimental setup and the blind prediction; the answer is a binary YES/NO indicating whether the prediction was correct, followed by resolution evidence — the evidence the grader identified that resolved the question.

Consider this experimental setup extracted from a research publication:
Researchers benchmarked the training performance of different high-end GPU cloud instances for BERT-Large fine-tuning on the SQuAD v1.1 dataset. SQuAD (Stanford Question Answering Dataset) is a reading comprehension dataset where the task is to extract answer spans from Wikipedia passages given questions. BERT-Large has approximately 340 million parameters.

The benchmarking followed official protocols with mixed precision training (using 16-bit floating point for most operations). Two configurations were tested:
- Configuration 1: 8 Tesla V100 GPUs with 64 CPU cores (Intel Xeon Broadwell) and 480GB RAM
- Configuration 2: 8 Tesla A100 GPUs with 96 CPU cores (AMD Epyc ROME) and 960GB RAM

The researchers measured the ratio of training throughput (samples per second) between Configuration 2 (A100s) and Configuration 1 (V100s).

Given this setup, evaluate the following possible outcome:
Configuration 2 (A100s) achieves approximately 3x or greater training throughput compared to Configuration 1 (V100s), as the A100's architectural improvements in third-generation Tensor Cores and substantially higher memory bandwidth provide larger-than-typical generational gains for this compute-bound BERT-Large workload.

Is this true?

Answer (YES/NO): NO